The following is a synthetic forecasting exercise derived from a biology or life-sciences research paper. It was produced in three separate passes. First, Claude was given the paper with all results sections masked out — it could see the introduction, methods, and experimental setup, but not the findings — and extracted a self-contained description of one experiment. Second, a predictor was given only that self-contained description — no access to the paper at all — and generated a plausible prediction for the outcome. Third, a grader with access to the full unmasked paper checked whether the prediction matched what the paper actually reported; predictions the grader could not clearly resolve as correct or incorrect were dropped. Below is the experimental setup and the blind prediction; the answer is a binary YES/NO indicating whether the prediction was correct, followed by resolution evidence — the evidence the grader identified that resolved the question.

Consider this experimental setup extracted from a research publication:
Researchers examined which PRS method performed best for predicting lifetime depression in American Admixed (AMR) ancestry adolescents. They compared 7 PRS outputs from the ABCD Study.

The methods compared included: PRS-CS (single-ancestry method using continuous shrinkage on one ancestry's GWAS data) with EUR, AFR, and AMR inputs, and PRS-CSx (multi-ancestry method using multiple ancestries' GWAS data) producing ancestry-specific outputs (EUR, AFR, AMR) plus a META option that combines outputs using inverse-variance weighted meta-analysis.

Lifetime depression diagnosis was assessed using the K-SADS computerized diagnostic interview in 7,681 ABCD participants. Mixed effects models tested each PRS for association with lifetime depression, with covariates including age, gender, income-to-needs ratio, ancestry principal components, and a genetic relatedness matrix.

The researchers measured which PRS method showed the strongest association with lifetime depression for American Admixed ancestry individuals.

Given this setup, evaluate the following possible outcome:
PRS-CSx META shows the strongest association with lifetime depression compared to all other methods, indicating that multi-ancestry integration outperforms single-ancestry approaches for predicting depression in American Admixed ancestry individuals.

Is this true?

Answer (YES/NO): YES